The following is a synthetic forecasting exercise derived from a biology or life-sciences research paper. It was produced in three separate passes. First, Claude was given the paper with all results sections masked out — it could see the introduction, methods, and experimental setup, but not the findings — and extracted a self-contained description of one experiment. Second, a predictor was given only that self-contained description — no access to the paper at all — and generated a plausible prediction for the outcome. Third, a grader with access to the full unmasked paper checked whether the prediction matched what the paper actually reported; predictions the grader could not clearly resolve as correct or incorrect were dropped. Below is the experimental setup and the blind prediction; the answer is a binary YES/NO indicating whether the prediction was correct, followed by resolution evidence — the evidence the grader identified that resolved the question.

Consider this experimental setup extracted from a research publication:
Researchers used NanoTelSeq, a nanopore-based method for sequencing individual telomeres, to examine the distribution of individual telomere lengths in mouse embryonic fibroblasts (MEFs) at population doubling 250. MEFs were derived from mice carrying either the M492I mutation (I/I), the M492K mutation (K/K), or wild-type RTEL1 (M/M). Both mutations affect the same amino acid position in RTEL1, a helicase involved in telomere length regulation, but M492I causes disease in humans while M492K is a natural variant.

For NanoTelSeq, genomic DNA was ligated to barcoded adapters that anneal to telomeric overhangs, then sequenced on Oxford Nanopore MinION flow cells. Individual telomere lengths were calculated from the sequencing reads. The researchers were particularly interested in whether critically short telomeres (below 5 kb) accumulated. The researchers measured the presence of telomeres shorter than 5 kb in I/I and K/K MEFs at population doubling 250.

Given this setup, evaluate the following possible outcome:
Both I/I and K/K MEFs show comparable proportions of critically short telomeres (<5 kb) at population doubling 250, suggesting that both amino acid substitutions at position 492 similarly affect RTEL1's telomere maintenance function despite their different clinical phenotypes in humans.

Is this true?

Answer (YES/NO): NO